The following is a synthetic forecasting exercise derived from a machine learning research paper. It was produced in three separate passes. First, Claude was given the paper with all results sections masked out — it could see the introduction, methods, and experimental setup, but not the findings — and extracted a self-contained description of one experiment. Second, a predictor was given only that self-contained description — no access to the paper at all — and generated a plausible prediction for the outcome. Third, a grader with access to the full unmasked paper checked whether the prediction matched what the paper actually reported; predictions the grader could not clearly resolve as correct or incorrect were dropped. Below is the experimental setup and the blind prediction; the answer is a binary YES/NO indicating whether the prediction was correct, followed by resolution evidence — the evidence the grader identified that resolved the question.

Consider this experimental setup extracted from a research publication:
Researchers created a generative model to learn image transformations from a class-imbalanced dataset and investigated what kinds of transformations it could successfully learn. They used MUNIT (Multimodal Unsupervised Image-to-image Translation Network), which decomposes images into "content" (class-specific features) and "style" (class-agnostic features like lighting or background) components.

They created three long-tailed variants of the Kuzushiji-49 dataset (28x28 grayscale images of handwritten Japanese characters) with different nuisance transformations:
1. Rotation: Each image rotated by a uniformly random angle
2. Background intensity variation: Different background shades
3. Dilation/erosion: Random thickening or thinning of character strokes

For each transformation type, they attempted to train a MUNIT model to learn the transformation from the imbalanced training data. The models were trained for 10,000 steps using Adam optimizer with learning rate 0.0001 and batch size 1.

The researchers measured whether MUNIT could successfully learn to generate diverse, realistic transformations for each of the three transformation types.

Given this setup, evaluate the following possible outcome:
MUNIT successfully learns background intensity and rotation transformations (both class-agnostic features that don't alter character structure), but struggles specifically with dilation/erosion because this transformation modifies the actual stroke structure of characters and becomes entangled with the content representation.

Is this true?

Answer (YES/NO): NO